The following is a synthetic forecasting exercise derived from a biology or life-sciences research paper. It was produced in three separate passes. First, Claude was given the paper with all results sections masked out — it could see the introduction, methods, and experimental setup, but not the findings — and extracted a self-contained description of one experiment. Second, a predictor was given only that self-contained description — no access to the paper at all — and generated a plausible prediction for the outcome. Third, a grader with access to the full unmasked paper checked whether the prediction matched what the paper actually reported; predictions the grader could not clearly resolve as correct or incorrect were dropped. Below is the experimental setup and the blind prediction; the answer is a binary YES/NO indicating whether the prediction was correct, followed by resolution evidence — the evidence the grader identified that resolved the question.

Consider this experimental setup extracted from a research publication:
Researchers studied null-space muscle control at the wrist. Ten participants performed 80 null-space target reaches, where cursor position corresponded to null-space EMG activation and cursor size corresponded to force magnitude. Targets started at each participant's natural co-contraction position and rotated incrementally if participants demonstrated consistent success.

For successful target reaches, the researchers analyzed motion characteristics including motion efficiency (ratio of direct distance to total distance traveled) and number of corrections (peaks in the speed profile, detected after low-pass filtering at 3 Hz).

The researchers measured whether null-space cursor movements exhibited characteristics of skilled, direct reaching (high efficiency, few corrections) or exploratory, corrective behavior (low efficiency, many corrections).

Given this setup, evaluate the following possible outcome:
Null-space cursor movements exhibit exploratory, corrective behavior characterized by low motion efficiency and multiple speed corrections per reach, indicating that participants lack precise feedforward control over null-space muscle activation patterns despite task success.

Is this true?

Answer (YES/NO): NO